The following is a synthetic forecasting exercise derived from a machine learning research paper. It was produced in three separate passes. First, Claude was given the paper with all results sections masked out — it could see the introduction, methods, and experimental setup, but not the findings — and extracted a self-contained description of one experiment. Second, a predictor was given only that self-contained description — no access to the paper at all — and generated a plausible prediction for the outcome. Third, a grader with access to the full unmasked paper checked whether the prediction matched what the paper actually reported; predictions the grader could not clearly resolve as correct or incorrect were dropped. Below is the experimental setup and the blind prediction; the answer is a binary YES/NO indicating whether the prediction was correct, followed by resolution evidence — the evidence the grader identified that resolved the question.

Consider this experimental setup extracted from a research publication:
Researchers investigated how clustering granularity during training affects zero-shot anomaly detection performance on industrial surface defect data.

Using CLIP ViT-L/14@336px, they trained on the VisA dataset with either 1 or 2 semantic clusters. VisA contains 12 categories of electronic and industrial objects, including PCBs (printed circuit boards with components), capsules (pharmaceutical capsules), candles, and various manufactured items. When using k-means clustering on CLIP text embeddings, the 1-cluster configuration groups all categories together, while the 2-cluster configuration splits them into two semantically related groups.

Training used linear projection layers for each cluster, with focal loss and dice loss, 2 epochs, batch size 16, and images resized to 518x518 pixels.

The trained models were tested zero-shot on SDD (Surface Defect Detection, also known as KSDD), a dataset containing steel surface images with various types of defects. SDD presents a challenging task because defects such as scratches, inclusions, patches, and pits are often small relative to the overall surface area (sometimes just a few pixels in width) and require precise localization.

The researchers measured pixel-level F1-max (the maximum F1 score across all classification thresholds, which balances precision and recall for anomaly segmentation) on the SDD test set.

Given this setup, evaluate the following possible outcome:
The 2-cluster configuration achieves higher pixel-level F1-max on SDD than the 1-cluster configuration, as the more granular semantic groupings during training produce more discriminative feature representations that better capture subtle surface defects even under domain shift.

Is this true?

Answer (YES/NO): YES